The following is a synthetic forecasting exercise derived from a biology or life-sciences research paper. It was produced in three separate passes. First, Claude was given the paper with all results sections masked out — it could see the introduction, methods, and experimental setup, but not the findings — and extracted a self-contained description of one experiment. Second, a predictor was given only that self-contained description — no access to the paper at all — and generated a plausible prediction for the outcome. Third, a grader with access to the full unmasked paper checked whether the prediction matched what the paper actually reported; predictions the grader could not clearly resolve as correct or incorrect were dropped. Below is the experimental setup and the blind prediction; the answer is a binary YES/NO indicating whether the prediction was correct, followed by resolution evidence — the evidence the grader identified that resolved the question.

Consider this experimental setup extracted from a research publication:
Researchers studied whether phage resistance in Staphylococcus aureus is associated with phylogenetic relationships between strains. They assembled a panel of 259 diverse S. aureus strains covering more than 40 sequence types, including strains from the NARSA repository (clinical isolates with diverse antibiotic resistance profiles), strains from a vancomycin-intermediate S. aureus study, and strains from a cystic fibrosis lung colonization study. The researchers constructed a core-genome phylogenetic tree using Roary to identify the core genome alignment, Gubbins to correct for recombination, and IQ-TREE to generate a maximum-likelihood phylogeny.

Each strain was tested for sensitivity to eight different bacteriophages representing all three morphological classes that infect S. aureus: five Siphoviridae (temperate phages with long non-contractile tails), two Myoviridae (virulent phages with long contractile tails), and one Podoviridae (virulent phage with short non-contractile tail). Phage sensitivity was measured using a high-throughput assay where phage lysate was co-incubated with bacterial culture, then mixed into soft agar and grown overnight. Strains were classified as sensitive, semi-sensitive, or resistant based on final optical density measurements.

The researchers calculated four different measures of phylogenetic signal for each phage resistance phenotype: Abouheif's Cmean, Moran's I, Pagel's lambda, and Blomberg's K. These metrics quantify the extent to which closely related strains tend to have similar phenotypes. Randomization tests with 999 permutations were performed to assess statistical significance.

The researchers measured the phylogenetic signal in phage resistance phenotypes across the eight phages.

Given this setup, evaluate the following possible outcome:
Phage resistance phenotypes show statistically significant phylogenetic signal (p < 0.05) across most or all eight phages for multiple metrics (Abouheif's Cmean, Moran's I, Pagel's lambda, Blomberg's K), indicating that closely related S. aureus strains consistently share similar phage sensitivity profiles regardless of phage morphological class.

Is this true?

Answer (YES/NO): YES